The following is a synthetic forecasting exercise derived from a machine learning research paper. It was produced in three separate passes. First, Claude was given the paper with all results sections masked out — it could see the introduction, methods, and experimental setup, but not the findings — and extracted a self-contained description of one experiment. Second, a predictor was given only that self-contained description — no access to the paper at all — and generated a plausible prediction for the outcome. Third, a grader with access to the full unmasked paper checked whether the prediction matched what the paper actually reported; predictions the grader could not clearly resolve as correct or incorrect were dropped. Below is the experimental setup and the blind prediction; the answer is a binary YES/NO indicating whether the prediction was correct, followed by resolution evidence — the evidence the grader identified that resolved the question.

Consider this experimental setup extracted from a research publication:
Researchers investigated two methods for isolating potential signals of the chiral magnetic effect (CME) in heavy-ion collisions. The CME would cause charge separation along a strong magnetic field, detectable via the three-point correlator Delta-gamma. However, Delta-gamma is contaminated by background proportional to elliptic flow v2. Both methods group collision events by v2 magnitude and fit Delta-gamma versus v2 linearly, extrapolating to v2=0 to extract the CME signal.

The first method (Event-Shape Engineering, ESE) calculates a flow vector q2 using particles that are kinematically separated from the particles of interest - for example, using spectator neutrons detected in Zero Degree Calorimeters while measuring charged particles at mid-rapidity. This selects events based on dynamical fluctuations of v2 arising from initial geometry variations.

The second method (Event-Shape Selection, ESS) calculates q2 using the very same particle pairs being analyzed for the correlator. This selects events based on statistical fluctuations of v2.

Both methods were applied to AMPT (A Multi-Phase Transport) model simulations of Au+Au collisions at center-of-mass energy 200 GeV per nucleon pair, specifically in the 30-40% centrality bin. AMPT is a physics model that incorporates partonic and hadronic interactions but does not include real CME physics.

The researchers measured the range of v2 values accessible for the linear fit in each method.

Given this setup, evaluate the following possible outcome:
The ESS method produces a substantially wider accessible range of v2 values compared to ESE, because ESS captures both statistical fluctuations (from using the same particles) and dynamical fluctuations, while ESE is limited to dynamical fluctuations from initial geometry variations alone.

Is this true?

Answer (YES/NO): YES